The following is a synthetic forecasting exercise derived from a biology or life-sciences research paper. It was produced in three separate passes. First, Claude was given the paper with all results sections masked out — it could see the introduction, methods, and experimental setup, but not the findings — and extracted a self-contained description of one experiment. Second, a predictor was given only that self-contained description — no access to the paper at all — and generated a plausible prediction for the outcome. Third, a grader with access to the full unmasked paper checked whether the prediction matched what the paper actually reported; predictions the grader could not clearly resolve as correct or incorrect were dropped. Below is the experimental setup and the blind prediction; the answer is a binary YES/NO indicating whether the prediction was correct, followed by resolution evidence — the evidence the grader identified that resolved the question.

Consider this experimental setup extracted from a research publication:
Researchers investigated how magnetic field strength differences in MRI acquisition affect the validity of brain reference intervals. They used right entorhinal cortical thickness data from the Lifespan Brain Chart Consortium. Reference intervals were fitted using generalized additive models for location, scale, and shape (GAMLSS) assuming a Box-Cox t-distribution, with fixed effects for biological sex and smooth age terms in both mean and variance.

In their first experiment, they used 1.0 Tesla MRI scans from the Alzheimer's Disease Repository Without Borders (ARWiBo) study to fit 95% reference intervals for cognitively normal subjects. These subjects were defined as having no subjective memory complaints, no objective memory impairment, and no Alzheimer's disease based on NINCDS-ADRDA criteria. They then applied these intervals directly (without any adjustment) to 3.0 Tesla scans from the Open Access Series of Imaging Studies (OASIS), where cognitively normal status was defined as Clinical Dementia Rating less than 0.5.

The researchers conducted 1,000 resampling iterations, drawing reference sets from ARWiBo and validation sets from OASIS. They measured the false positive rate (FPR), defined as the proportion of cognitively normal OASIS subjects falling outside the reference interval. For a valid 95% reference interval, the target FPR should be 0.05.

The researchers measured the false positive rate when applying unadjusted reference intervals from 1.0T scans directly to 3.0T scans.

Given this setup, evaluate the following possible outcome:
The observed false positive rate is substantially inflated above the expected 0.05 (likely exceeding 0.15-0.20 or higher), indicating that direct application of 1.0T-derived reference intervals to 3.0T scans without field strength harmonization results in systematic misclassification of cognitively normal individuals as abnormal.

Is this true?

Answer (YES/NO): YES